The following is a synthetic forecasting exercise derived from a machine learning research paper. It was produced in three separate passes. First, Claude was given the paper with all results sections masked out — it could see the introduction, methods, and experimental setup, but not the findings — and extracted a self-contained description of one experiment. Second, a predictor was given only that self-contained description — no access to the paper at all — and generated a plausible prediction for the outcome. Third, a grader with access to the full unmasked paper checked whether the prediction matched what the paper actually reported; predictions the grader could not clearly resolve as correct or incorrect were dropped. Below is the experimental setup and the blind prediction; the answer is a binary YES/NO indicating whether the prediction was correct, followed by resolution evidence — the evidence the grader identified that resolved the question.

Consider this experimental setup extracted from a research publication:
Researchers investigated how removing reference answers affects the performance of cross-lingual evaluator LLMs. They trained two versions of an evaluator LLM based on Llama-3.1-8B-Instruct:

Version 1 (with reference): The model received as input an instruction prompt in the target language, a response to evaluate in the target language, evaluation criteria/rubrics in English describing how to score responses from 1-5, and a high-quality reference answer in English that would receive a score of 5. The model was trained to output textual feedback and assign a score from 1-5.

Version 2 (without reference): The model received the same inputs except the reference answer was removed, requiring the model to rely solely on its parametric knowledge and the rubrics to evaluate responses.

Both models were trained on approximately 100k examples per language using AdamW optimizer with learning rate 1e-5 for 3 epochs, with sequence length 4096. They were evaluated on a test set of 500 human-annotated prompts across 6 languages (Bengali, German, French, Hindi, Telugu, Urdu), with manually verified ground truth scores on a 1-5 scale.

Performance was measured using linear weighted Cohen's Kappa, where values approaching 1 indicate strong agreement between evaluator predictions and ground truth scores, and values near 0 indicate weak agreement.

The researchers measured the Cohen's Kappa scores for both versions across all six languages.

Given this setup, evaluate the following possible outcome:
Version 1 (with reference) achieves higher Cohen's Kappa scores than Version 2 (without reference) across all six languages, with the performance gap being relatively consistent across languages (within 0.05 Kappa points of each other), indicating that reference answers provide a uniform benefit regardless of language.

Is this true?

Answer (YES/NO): YES